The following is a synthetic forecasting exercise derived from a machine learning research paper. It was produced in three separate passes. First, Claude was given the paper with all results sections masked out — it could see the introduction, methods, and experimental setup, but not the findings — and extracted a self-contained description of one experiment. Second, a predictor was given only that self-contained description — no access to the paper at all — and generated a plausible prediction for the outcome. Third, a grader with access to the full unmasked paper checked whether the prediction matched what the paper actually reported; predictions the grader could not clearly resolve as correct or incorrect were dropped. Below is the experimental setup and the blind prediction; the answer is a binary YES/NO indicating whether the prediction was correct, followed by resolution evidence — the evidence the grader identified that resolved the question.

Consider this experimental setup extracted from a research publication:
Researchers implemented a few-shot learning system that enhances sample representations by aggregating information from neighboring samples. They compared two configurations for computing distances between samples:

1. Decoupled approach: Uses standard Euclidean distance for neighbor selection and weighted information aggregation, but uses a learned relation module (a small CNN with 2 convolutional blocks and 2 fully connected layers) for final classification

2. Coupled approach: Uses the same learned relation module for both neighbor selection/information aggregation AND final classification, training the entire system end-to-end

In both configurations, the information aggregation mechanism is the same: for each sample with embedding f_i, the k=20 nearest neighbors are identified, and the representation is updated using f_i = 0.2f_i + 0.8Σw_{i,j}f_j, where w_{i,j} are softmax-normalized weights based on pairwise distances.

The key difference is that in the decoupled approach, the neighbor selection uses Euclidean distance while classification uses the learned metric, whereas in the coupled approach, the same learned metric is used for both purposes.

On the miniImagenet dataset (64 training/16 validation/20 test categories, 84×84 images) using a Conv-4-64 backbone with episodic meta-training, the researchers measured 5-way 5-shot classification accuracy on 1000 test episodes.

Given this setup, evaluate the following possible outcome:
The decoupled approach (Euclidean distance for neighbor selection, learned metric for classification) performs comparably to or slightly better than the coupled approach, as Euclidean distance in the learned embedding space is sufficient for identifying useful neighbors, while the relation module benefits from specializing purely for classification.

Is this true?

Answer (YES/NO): NO